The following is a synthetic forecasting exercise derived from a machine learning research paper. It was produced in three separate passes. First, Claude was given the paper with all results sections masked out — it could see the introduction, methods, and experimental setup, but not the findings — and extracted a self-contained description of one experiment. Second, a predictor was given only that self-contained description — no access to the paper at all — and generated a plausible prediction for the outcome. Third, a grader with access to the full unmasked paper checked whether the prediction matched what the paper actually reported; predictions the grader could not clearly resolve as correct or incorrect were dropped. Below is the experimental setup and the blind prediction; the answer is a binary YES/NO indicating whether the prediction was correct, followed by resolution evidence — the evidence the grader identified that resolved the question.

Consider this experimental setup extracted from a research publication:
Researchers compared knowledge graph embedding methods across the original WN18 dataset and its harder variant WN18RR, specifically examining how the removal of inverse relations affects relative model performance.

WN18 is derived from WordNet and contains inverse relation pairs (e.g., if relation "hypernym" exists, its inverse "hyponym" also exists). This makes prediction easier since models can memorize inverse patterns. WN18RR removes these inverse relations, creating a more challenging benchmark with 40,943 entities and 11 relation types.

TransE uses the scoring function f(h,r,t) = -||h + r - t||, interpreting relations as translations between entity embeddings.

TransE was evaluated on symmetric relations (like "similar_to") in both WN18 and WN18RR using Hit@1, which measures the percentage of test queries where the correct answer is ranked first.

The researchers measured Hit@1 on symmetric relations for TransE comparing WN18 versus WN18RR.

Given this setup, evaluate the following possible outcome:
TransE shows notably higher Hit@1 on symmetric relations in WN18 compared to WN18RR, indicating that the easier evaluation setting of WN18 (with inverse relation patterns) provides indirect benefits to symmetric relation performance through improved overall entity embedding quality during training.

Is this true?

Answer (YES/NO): NO